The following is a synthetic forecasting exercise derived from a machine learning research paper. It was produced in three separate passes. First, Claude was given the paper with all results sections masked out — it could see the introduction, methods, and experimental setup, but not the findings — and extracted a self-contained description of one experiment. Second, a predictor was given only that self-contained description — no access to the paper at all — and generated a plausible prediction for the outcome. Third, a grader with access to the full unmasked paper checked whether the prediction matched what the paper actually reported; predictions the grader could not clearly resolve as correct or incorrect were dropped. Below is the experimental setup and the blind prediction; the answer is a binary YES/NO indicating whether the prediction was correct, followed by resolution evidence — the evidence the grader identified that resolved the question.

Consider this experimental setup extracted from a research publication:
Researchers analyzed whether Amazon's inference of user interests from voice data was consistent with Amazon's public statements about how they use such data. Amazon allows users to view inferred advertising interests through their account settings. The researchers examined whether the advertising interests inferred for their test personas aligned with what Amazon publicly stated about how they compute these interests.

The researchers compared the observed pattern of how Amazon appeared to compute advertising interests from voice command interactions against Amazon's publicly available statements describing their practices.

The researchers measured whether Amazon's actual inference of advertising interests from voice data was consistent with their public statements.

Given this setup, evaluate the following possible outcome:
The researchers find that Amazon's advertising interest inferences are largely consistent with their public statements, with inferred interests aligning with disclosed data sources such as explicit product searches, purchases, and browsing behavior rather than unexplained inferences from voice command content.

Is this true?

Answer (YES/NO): NO